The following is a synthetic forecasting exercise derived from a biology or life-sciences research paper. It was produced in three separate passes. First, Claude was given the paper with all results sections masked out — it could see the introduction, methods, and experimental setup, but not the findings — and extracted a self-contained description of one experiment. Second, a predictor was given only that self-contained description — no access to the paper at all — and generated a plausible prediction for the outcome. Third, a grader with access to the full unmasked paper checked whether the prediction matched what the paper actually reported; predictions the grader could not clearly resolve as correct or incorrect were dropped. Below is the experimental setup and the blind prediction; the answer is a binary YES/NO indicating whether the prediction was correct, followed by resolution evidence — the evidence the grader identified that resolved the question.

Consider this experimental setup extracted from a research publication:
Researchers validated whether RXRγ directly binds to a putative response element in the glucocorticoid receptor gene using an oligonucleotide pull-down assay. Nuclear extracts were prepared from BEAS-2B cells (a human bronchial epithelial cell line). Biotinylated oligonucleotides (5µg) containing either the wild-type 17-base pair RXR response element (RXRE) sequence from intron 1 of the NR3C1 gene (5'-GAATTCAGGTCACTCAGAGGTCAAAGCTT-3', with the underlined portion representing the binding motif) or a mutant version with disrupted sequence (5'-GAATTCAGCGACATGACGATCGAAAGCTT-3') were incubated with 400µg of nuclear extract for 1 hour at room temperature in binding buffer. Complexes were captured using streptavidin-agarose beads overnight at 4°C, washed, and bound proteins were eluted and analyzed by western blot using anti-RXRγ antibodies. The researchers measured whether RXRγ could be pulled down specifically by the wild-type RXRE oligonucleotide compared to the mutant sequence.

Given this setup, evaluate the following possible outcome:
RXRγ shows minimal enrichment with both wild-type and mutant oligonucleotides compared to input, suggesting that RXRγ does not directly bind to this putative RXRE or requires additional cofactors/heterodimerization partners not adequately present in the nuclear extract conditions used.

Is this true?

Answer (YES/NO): NO